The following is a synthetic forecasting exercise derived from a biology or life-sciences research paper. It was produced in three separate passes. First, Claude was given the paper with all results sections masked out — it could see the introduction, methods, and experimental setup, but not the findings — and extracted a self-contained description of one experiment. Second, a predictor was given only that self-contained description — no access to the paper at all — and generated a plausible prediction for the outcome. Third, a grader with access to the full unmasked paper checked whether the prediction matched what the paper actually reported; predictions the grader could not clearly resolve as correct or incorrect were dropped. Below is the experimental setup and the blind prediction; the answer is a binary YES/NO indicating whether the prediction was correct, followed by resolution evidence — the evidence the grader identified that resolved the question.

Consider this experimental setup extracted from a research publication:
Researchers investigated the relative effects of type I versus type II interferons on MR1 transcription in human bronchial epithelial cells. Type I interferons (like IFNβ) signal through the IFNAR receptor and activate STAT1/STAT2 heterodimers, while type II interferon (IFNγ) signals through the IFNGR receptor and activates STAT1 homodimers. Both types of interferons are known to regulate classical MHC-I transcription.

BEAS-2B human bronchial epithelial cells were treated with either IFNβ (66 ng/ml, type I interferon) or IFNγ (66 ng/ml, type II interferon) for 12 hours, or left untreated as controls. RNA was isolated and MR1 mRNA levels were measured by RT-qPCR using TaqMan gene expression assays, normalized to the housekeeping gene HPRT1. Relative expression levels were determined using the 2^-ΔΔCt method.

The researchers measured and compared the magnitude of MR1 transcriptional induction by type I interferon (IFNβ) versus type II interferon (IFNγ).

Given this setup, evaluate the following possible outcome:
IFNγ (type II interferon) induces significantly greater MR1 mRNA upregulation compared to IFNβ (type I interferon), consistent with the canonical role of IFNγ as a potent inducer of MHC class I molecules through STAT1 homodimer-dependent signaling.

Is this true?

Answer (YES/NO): YES